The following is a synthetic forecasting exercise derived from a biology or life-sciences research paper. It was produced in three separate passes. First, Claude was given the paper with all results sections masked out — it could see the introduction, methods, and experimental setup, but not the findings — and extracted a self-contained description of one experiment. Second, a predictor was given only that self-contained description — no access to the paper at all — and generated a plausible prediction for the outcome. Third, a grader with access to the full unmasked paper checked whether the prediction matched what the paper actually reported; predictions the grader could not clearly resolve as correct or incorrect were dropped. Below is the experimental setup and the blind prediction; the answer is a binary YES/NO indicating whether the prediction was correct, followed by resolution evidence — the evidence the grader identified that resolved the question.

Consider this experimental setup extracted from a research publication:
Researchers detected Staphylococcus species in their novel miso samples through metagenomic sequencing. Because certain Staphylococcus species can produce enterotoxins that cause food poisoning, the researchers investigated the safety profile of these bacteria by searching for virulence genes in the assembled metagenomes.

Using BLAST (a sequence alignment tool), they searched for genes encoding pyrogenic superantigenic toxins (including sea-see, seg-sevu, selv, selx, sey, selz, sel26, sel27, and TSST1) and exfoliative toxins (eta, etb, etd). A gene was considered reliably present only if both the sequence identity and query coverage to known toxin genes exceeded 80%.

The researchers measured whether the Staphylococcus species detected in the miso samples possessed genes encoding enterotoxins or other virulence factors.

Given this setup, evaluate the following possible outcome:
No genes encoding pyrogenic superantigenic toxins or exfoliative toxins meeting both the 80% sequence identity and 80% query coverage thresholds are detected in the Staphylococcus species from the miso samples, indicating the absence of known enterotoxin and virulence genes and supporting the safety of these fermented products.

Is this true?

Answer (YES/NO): NO